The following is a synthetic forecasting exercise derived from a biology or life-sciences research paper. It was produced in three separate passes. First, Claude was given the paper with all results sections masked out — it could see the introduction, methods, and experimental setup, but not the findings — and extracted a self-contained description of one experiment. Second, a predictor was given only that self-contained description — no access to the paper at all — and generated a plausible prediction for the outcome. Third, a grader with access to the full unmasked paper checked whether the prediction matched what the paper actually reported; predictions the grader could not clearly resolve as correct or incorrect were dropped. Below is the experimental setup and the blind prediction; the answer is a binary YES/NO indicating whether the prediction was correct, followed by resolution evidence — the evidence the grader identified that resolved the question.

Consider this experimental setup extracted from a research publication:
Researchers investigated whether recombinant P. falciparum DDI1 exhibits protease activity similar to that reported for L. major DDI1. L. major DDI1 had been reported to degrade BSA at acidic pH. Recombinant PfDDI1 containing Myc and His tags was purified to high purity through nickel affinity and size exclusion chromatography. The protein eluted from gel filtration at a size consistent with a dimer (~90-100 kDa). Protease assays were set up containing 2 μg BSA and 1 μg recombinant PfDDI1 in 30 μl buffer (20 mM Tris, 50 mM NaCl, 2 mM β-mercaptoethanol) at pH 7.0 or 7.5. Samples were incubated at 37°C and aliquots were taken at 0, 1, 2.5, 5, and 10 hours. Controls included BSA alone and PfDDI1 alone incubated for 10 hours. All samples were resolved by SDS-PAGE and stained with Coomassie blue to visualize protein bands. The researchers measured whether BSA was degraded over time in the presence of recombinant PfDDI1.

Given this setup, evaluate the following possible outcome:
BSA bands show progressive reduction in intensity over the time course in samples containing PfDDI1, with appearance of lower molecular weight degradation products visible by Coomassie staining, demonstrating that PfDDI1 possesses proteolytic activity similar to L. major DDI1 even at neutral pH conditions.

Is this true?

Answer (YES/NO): NO